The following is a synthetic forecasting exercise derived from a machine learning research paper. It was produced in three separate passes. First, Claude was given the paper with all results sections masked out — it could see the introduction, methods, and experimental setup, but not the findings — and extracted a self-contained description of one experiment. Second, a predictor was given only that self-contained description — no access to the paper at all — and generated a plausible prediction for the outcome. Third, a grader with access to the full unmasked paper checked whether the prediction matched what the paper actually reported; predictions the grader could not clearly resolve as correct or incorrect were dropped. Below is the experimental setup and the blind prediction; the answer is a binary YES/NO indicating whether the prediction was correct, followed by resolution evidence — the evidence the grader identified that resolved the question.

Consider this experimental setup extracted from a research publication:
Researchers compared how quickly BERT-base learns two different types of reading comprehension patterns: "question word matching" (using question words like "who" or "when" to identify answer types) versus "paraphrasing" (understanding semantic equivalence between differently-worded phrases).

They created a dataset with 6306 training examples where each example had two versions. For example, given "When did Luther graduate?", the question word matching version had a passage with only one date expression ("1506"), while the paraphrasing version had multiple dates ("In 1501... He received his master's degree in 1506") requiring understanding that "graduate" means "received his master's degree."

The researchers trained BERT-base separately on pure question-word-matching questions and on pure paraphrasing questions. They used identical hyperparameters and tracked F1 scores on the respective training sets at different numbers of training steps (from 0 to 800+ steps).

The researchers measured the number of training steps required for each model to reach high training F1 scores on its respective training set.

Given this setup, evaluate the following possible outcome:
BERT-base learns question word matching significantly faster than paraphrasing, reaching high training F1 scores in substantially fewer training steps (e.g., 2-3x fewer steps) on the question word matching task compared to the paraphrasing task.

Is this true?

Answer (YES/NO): NO